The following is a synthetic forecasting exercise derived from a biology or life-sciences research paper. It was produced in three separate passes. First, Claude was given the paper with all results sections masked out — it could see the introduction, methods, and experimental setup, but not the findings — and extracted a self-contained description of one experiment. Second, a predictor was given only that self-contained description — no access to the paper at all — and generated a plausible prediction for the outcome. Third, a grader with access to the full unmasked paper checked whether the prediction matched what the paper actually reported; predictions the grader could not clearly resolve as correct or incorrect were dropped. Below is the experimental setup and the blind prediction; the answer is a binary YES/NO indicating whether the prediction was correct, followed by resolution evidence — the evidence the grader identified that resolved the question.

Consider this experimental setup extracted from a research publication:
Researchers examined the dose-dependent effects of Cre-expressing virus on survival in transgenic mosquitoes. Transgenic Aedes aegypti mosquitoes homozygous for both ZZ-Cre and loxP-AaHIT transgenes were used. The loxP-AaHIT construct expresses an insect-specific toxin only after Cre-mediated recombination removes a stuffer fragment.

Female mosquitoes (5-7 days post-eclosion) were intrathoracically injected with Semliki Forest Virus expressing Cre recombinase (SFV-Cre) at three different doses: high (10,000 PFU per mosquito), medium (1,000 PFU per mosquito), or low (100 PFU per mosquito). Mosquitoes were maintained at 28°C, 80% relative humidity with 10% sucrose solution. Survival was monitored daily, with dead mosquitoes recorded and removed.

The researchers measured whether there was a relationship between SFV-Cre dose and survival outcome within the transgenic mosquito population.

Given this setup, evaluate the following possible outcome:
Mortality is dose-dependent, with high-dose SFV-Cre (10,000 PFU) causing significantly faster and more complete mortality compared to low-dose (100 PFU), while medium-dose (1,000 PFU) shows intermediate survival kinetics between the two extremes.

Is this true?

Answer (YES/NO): NO